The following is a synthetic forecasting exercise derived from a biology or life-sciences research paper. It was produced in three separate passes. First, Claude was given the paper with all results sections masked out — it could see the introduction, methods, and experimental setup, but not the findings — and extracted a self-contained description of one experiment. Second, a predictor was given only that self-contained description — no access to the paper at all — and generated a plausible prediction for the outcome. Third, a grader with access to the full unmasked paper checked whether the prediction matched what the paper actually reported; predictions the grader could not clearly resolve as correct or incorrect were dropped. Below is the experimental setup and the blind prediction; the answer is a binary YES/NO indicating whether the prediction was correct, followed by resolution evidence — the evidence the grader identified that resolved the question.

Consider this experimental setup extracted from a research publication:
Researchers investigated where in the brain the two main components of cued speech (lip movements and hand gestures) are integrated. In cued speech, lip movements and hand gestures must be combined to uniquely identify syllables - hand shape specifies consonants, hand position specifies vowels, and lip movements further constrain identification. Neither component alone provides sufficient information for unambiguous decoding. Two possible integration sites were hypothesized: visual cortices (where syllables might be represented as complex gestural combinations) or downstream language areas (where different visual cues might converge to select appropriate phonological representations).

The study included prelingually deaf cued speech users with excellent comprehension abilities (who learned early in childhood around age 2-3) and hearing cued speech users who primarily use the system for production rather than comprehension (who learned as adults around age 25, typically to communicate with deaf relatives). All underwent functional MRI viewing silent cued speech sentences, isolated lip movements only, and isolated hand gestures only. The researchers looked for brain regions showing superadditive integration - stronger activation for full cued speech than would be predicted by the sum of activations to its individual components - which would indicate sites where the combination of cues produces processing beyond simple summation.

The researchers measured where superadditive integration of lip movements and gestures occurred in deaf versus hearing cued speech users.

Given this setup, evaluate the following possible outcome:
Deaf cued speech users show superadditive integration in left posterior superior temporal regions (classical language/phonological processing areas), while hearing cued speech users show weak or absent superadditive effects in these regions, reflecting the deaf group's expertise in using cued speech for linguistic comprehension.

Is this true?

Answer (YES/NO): NO